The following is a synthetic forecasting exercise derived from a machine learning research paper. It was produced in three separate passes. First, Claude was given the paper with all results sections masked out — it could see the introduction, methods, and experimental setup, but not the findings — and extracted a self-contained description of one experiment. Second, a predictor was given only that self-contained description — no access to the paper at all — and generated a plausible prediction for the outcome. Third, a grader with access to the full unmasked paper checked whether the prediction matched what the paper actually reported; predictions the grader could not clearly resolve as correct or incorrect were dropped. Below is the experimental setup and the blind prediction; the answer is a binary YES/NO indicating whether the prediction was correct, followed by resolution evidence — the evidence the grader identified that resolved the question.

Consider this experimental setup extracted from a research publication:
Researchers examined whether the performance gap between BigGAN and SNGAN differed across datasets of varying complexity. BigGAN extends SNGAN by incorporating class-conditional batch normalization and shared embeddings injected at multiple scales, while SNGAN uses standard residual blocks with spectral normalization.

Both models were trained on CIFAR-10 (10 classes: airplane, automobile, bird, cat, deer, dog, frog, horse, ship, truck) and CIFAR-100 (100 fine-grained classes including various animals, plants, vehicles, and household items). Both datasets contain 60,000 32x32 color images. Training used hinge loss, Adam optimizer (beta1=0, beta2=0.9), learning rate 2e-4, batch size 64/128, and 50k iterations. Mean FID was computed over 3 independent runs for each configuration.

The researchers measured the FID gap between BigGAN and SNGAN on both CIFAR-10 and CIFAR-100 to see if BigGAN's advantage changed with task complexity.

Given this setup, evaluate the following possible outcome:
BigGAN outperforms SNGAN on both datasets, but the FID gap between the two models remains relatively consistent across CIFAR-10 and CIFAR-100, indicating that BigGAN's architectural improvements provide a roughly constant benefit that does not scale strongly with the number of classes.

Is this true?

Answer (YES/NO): NO